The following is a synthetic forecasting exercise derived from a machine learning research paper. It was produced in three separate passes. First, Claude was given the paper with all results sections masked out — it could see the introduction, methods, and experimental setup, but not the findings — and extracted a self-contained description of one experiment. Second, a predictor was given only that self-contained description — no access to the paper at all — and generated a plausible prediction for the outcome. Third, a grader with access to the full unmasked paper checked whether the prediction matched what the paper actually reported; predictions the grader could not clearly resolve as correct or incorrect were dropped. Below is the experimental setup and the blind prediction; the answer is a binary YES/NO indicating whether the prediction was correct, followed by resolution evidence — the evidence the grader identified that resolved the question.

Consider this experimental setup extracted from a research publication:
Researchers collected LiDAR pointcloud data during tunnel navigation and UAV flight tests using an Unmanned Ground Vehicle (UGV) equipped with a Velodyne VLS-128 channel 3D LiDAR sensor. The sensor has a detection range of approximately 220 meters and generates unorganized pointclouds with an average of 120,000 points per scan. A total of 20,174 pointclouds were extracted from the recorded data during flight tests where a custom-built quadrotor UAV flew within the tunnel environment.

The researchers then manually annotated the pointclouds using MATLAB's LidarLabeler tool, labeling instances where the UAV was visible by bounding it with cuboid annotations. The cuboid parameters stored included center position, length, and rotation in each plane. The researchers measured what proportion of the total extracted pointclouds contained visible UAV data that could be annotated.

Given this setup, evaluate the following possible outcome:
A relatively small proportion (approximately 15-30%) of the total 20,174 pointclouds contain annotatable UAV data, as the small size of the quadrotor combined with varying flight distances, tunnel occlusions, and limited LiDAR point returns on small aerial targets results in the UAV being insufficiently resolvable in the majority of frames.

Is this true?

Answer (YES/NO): NO